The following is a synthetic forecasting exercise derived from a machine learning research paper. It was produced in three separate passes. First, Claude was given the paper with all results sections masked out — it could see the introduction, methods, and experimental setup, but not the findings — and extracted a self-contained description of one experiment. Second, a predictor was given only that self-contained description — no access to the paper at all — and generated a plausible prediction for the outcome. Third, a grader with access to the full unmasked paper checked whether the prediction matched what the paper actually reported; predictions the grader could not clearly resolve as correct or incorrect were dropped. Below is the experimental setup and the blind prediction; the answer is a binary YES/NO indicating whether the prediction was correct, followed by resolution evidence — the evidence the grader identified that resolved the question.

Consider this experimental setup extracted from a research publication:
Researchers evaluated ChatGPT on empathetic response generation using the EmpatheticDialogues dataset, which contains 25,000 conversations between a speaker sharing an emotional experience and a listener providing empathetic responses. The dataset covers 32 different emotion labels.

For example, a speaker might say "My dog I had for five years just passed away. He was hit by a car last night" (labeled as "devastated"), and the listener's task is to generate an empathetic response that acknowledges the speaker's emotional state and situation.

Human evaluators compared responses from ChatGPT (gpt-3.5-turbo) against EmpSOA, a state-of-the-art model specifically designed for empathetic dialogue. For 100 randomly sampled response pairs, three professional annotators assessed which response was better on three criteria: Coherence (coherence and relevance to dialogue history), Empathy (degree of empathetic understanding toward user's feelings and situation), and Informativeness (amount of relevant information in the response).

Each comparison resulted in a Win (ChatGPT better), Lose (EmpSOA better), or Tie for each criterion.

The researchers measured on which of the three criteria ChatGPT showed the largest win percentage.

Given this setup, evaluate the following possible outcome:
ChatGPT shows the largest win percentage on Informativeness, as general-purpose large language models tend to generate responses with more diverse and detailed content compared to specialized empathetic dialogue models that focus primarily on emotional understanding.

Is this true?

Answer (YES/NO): YES